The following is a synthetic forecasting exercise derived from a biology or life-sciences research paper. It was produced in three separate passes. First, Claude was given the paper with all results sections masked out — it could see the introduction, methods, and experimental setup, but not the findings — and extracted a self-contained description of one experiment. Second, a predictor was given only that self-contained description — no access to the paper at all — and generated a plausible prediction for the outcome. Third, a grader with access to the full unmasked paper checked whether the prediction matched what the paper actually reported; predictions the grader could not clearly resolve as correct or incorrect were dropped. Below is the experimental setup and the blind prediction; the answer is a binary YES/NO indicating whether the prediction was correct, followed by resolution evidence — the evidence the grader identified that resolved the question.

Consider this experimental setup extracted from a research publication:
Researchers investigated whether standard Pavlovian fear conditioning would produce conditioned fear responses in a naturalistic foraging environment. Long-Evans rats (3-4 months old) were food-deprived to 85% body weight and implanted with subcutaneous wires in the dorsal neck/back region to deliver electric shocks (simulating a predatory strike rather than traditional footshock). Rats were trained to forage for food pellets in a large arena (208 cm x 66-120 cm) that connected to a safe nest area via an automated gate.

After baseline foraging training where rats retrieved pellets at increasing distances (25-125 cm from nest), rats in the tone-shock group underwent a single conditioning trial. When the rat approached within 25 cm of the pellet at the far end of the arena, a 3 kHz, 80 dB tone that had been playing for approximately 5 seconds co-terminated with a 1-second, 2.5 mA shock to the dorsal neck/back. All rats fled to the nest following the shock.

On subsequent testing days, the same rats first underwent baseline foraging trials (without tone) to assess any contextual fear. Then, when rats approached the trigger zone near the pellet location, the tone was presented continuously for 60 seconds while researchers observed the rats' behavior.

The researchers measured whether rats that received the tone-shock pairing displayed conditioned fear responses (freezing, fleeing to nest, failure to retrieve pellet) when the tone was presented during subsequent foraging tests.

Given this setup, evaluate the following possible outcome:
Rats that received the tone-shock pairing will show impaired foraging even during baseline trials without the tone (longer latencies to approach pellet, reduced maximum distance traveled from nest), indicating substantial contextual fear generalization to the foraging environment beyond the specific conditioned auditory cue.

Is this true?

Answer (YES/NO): NO